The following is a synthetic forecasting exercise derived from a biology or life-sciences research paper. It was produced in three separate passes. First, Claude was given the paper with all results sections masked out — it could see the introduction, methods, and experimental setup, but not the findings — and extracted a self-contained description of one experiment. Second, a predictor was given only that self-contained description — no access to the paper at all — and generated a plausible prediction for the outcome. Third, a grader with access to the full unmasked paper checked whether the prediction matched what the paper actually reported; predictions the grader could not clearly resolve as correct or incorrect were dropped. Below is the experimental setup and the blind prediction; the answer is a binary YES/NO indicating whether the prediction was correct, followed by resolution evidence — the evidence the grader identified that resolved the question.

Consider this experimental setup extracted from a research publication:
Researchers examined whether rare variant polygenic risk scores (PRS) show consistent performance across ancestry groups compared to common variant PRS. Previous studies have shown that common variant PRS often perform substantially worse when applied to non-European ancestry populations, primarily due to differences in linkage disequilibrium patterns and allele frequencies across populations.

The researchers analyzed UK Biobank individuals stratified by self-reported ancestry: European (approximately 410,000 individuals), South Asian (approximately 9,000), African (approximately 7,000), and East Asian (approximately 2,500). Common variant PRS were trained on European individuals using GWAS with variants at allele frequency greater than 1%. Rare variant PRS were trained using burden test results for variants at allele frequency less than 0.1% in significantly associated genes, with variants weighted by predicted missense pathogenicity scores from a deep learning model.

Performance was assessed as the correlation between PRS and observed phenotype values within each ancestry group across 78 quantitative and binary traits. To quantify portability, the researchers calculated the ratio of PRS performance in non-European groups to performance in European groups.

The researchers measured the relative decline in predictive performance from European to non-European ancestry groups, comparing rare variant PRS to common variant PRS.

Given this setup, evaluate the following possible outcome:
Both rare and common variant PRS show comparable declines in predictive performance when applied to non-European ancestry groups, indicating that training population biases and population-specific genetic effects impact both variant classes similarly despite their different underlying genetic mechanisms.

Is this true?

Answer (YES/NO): NO